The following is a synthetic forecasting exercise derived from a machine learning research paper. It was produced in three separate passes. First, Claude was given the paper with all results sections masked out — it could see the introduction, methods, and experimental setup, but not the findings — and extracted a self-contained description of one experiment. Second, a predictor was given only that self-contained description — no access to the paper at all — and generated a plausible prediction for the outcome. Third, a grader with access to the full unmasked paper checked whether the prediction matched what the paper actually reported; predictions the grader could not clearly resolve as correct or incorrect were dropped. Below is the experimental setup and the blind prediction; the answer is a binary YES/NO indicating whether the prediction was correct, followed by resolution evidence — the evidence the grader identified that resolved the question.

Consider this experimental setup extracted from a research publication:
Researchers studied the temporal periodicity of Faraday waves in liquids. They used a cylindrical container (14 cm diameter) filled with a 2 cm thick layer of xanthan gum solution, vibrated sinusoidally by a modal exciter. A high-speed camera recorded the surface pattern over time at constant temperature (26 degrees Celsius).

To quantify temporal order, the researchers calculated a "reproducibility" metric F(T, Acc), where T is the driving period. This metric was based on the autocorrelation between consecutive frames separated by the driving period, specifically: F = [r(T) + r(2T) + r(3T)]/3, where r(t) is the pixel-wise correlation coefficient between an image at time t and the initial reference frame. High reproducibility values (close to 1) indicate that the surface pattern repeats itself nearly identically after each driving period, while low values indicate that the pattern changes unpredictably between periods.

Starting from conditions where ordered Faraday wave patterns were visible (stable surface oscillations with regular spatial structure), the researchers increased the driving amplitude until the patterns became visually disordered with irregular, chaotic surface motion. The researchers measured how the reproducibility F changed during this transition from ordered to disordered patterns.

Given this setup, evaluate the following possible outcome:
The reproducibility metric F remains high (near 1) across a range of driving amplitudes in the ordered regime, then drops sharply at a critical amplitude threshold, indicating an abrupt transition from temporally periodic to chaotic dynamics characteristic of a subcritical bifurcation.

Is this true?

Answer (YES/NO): YES